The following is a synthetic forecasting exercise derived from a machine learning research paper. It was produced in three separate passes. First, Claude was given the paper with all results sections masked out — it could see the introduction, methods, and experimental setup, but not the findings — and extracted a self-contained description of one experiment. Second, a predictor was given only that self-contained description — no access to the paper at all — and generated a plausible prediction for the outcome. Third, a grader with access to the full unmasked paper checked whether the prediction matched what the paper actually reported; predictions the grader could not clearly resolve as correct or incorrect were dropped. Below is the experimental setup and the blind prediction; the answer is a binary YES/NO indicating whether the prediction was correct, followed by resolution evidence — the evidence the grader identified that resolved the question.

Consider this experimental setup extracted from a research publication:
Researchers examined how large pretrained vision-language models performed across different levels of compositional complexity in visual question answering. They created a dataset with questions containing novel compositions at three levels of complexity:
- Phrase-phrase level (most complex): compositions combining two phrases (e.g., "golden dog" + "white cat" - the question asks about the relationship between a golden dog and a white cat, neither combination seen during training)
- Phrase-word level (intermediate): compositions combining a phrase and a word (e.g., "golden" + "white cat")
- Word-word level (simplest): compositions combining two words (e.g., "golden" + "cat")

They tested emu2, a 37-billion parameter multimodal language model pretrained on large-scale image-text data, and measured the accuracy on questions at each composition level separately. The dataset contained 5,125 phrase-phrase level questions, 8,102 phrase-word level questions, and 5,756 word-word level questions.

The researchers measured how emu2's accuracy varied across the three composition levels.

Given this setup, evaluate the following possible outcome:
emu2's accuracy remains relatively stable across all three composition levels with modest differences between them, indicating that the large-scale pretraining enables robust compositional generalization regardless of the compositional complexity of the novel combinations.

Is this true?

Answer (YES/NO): NO